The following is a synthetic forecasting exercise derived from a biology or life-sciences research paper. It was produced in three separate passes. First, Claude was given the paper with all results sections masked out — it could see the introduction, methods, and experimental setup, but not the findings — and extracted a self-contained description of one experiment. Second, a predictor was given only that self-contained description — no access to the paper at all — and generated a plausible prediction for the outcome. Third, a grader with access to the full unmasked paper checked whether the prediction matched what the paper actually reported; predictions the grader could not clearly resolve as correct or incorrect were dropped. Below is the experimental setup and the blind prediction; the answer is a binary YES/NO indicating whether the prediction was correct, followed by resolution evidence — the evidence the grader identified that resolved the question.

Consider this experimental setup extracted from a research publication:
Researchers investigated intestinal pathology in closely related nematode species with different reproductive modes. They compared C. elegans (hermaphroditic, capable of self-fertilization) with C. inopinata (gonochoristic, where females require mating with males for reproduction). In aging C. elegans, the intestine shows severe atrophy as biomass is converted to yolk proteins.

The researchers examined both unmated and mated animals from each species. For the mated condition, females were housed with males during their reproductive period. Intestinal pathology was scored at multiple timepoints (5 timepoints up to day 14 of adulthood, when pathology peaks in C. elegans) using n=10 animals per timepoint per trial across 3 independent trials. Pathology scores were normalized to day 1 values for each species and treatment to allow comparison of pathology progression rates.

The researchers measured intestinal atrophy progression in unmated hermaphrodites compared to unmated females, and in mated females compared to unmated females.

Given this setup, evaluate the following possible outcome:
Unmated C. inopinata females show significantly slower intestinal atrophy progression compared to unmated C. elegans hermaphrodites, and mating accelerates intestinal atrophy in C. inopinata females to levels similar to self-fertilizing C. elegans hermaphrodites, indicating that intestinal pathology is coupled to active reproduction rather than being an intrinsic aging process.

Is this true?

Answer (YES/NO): YES